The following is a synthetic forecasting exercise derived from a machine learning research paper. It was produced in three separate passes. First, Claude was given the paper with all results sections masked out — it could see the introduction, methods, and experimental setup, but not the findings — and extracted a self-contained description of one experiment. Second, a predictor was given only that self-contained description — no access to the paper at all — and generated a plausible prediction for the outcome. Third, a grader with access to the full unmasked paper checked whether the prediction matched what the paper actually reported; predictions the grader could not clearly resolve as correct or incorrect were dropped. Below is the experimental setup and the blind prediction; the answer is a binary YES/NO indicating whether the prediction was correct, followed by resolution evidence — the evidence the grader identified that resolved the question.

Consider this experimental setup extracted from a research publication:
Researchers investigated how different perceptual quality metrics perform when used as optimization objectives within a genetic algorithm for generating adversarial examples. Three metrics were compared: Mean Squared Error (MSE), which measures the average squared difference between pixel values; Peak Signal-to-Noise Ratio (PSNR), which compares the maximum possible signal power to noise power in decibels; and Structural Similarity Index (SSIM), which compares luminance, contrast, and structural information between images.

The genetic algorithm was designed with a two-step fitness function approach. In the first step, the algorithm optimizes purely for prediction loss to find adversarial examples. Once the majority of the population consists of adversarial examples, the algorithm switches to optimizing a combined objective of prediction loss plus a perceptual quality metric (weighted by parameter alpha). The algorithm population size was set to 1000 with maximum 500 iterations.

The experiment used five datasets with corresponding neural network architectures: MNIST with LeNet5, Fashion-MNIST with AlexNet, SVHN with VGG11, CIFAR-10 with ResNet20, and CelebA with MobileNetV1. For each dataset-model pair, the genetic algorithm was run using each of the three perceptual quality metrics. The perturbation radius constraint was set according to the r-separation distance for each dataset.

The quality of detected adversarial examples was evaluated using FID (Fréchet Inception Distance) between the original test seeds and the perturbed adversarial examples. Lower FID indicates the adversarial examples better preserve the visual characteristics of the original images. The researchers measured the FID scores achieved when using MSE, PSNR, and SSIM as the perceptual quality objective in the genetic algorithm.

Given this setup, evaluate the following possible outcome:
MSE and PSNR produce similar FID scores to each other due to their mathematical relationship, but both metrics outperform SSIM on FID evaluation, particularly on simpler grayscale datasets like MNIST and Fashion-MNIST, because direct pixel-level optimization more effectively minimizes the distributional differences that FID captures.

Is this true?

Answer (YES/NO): NO